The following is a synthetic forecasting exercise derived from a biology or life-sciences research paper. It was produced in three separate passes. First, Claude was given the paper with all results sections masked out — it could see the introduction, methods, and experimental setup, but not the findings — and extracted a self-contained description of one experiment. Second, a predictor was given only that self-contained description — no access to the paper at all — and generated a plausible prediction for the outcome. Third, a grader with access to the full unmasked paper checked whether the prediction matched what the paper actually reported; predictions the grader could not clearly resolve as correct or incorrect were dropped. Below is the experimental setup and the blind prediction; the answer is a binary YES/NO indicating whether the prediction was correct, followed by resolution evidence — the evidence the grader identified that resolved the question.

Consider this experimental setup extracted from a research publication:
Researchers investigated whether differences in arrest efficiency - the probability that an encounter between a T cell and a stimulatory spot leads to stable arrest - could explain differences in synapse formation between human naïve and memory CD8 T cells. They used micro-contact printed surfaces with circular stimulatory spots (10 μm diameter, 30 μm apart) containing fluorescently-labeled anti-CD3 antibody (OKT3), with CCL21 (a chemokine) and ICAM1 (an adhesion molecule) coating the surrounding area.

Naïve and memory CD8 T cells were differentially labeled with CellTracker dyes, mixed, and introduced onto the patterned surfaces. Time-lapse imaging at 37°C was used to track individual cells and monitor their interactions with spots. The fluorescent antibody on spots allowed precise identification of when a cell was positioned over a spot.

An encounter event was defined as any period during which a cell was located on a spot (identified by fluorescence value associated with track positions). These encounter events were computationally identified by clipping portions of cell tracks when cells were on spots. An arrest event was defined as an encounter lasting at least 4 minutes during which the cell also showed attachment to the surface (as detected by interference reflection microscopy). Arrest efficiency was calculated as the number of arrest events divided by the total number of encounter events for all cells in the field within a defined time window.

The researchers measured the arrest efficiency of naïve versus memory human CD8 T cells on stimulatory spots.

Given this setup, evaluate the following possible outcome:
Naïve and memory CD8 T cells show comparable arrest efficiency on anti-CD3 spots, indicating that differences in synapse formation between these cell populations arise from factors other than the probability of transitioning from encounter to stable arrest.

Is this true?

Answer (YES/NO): NO